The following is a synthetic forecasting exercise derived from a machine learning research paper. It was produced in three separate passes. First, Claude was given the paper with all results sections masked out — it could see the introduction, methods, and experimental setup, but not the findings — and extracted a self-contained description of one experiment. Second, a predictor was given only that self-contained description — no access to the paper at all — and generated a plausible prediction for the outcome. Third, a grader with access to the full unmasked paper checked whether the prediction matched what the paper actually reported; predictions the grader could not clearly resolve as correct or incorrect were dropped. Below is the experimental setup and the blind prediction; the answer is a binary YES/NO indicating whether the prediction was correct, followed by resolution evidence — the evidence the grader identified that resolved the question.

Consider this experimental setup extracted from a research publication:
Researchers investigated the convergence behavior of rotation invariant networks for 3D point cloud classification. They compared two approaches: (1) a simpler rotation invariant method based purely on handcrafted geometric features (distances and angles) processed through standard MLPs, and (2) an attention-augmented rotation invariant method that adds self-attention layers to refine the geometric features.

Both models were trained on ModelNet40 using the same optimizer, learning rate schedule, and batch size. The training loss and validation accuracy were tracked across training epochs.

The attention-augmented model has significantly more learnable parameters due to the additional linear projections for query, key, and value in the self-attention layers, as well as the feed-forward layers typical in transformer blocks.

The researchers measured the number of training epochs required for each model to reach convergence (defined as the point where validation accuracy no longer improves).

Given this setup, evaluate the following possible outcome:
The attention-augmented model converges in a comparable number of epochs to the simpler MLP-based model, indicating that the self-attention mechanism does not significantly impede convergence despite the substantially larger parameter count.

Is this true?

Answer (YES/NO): NO